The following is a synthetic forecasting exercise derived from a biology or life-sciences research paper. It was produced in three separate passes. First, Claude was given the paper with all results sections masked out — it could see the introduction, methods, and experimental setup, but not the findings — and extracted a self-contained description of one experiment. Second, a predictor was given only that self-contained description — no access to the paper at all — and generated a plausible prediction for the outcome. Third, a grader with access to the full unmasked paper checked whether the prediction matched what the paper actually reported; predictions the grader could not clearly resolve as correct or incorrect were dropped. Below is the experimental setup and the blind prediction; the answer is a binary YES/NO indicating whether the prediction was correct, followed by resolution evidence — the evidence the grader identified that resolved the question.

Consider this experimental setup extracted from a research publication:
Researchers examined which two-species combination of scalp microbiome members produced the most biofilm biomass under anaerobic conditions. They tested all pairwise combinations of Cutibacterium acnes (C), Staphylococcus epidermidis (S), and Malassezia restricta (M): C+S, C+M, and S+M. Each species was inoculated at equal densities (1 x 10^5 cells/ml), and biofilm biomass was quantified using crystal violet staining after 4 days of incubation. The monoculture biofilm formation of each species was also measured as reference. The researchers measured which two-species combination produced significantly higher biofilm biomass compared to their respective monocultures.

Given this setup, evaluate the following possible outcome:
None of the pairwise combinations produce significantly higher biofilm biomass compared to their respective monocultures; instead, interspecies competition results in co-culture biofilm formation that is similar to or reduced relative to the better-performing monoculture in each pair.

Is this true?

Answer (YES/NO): NO